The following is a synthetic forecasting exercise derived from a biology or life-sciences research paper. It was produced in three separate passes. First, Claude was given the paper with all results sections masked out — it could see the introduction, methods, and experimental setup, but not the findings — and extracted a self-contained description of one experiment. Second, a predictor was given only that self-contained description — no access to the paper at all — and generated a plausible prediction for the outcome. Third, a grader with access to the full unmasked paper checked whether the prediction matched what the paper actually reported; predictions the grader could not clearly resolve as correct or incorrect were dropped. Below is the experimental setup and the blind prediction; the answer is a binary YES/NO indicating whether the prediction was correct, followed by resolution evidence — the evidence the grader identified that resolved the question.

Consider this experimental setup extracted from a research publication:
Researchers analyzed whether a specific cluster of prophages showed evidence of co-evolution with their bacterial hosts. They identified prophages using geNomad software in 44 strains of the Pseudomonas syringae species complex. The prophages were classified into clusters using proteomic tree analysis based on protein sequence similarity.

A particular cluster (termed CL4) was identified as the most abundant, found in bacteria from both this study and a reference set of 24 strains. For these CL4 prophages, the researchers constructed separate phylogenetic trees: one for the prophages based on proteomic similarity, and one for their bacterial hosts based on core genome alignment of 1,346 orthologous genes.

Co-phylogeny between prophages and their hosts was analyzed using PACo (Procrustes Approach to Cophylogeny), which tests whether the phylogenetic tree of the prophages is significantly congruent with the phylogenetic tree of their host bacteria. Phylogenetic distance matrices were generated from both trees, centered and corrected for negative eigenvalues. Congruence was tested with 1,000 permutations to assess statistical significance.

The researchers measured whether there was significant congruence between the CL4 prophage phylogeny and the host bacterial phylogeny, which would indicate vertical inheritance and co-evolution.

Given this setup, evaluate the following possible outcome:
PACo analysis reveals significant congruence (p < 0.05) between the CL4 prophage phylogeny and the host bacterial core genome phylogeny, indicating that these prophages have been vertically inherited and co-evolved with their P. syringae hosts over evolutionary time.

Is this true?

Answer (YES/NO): YES